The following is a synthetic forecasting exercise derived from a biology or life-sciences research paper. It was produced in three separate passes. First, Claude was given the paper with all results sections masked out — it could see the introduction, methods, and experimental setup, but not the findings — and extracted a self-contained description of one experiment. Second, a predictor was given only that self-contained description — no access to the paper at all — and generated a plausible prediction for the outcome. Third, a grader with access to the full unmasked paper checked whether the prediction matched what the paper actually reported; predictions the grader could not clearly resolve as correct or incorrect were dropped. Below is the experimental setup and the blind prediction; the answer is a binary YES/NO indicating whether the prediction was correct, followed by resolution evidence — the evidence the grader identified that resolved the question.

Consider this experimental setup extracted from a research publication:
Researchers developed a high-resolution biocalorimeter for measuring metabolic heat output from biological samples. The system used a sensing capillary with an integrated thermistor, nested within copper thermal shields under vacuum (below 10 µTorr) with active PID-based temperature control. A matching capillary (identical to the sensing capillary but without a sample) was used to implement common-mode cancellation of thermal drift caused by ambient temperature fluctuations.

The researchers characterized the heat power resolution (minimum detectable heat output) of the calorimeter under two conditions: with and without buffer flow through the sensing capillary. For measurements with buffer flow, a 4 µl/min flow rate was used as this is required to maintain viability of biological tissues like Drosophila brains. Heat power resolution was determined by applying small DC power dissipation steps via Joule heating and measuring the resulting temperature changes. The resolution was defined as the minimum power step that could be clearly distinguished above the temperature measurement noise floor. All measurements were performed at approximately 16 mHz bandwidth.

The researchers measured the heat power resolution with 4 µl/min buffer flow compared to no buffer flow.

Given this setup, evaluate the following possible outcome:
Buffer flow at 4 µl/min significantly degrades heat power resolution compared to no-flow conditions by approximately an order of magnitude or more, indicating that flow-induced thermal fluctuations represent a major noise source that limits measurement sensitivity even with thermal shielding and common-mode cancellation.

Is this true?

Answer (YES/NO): NO